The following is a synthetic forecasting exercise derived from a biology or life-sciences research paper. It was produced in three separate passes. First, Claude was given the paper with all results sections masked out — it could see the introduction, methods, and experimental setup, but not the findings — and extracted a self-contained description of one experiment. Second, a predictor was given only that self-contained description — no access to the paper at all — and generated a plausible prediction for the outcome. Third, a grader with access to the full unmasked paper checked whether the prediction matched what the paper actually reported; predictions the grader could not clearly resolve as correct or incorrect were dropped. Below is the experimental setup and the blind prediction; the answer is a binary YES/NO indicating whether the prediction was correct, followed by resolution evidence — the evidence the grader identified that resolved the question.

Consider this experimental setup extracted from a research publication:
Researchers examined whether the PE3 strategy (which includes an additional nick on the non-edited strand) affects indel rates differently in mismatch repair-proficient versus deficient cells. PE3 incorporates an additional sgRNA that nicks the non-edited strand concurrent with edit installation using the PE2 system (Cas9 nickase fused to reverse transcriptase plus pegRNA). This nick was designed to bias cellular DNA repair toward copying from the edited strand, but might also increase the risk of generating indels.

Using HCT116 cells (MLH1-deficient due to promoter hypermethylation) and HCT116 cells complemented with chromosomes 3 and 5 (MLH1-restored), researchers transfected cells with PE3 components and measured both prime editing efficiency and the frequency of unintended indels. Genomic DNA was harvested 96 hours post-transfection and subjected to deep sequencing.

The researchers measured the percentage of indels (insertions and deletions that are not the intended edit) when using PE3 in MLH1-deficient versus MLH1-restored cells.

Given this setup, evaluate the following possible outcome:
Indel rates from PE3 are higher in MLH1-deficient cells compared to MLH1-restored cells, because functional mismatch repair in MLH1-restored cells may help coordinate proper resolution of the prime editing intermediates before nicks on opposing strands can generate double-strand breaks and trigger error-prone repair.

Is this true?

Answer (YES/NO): NO